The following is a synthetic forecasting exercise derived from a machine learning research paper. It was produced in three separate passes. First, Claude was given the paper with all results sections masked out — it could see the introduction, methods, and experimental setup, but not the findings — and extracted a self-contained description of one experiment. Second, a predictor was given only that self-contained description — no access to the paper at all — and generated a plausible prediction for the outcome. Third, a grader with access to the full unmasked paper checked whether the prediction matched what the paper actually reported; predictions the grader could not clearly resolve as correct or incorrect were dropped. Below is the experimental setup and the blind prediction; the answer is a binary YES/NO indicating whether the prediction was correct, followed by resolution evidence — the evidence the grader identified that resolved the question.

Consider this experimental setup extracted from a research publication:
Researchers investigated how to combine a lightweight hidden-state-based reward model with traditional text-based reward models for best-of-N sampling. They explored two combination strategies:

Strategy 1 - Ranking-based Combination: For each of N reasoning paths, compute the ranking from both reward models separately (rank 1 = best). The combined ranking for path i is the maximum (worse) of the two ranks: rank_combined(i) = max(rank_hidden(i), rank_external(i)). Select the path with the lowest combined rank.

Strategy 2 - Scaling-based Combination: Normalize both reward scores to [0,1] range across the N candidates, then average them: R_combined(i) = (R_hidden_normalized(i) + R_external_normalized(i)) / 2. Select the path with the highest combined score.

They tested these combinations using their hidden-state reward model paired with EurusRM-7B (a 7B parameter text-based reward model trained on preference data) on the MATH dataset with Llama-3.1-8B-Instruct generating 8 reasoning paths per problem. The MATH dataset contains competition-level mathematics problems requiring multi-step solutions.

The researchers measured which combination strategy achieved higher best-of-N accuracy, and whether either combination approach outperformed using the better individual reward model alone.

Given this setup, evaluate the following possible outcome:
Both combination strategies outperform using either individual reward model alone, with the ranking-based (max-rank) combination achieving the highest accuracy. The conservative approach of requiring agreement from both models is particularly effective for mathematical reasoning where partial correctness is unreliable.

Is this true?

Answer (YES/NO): NO